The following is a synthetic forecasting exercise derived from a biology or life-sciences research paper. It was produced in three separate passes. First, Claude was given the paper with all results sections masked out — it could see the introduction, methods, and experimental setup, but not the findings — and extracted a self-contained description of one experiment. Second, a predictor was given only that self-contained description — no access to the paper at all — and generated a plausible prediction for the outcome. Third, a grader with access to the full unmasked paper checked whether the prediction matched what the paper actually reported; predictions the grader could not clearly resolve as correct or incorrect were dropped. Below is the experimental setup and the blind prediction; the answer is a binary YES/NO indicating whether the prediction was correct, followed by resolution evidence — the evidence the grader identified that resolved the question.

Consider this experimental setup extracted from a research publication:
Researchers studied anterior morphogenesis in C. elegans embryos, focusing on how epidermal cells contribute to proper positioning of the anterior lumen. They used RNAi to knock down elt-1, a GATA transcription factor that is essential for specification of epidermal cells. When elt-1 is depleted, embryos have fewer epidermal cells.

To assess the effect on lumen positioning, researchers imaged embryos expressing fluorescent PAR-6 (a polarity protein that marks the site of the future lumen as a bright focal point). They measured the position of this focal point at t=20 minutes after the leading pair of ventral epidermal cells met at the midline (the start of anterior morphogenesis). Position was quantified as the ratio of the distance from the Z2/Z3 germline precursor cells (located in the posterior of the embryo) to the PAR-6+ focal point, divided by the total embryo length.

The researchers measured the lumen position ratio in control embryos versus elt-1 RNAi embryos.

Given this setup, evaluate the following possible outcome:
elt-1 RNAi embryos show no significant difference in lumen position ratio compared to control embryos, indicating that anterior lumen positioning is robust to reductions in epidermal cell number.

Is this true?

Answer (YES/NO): NO